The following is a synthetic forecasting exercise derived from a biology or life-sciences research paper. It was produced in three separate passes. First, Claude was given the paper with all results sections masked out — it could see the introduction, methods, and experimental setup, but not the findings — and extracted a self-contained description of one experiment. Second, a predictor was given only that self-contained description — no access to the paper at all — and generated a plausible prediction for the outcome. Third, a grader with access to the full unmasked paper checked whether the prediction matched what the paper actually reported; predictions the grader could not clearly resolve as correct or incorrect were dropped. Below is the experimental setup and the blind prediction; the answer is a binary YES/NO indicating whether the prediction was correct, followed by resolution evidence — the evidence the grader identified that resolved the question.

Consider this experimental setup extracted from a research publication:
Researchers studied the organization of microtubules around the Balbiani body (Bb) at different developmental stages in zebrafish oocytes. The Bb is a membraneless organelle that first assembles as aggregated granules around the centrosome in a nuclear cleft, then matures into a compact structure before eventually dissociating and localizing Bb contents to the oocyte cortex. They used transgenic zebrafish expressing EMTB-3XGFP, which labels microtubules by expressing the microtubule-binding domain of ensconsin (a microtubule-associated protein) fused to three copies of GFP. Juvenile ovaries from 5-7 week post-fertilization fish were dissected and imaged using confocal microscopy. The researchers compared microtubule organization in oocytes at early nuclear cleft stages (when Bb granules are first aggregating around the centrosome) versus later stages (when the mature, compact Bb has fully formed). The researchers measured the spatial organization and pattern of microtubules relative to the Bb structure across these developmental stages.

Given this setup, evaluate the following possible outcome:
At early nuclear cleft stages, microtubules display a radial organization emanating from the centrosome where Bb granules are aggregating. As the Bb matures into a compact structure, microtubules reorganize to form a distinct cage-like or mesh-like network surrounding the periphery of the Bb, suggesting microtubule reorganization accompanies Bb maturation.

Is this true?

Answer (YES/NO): NO